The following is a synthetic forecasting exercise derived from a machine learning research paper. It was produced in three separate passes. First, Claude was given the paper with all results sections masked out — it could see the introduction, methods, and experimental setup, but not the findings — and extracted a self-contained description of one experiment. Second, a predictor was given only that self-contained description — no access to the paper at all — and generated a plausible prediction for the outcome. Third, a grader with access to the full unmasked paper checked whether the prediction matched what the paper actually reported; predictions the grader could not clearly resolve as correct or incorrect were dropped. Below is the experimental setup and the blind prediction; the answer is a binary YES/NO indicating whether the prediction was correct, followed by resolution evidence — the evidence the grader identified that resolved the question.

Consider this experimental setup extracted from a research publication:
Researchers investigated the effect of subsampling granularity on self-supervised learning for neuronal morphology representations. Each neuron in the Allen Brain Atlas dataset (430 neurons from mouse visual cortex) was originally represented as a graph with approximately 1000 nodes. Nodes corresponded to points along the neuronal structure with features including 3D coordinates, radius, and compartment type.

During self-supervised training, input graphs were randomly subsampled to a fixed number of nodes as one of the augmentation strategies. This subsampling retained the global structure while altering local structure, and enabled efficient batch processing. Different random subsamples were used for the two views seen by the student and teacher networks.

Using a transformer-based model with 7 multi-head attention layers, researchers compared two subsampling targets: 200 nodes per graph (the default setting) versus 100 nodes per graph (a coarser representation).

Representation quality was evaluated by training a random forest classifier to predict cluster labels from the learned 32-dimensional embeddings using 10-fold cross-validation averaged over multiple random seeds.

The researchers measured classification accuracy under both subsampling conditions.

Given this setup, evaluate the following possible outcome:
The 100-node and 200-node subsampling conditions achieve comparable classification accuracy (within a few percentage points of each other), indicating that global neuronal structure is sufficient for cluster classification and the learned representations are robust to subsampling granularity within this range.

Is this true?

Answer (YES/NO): YES